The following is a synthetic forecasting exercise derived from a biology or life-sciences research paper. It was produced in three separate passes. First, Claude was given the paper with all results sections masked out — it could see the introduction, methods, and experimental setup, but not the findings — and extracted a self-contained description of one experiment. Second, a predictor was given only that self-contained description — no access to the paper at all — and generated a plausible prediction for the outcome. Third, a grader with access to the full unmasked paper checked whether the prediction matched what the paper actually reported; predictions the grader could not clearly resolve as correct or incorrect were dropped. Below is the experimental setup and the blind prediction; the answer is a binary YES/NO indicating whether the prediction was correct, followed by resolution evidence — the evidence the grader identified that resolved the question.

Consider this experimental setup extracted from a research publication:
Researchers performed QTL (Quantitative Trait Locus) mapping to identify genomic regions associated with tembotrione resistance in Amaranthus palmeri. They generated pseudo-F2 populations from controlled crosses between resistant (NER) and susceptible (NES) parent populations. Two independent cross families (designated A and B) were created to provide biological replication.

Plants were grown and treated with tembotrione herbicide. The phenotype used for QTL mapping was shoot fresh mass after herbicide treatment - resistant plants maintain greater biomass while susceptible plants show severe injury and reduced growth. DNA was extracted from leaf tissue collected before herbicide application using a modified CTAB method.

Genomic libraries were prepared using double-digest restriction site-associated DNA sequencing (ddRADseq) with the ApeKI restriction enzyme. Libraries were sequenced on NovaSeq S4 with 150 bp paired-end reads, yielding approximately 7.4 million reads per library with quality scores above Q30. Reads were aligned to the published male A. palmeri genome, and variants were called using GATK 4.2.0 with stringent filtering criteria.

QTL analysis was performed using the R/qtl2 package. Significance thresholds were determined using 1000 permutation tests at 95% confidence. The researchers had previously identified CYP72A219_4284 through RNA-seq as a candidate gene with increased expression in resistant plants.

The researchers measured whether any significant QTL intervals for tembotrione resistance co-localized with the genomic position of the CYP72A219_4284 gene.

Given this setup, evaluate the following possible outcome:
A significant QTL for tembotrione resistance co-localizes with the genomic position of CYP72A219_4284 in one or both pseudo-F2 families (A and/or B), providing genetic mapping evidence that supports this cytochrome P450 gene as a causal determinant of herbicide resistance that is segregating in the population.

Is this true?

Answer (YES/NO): NO